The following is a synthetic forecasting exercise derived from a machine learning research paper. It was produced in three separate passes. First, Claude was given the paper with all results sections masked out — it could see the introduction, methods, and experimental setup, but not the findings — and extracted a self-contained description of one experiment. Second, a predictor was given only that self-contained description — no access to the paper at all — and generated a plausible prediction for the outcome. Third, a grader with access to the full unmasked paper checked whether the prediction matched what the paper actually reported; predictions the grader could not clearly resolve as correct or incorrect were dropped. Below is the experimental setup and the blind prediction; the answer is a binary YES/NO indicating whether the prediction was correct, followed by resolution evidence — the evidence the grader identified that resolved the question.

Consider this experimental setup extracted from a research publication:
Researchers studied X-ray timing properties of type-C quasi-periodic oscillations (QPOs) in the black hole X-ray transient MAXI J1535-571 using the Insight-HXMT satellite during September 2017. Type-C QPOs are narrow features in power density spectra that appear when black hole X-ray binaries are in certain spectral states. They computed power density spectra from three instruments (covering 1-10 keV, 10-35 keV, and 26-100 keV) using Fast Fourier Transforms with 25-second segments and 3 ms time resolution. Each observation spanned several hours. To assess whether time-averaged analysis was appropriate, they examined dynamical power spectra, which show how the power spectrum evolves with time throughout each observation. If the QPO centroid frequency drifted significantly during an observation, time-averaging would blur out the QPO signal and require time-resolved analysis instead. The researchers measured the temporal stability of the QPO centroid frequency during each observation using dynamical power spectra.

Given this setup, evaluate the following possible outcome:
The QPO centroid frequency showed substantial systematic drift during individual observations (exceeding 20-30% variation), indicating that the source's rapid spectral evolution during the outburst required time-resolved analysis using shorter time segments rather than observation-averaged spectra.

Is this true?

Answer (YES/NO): NO